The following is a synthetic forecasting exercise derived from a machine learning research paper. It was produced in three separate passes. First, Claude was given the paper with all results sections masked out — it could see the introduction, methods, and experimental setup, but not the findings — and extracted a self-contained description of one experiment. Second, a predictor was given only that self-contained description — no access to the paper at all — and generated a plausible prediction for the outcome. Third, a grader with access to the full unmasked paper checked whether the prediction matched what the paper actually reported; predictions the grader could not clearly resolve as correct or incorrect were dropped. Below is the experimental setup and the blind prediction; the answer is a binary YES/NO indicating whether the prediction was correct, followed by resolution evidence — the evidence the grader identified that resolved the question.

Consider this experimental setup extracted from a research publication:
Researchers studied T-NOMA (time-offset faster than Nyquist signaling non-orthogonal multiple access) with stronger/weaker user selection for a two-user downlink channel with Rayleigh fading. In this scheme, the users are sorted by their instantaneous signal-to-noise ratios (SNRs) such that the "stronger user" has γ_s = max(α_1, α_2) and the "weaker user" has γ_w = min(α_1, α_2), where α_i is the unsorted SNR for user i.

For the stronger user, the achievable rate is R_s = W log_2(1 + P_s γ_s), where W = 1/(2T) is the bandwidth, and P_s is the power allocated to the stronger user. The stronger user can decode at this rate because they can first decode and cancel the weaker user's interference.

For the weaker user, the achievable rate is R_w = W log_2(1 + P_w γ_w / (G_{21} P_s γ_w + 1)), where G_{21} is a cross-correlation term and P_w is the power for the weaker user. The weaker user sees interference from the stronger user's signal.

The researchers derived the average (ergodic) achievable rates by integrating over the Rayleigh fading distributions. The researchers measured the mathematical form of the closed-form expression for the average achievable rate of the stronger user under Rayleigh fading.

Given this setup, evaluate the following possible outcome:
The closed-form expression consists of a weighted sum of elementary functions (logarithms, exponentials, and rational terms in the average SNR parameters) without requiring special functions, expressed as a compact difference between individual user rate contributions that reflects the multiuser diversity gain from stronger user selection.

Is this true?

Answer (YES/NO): NO